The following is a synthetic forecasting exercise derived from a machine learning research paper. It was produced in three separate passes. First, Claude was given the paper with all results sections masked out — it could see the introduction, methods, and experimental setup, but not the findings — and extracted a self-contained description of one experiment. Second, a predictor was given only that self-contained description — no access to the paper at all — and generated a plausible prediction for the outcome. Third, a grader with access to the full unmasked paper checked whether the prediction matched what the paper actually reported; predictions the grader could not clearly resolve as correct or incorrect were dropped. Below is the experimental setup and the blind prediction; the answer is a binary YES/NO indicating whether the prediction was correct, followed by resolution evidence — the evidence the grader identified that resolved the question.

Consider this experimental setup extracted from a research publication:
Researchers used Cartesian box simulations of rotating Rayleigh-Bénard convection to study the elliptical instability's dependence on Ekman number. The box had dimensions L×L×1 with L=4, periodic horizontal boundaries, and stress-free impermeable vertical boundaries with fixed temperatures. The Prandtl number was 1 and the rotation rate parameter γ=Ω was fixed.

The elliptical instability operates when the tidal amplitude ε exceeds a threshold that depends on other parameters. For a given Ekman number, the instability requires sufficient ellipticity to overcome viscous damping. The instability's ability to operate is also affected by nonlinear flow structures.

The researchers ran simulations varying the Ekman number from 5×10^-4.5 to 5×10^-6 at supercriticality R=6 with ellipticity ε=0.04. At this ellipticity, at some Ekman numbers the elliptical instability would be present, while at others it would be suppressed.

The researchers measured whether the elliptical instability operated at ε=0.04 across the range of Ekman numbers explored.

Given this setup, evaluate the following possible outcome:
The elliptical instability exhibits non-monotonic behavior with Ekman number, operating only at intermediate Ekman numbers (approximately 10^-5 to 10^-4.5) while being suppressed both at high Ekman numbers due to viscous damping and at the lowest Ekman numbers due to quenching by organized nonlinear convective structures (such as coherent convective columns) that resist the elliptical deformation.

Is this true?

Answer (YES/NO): NO